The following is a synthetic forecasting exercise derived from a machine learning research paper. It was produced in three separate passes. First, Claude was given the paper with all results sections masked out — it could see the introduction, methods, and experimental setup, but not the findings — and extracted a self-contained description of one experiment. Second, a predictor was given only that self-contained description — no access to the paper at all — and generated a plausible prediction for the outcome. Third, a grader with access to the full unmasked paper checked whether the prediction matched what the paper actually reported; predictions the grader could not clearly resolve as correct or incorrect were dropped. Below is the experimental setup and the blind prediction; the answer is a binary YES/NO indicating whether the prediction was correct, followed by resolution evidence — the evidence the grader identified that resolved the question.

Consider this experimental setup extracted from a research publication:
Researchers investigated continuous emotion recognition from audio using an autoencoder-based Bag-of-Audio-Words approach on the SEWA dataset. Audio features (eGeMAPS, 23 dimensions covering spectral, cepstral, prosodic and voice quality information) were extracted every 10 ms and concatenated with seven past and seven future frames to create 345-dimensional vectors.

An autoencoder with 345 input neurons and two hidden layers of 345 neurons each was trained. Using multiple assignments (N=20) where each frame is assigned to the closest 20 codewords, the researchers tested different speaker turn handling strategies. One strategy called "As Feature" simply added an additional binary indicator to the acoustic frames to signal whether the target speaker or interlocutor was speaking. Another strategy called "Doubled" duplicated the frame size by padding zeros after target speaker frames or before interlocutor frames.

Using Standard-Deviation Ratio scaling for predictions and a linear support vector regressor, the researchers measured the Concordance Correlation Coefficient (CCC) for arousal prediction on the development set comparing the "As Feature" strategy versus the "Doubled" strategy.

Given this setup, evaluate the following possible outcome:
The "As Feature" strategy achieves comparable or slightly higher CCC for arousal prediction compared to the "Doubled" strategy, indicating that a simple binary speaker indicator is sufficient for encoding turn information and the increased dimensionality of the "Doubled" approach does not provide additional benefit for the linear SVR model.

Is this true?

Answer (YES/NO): NO